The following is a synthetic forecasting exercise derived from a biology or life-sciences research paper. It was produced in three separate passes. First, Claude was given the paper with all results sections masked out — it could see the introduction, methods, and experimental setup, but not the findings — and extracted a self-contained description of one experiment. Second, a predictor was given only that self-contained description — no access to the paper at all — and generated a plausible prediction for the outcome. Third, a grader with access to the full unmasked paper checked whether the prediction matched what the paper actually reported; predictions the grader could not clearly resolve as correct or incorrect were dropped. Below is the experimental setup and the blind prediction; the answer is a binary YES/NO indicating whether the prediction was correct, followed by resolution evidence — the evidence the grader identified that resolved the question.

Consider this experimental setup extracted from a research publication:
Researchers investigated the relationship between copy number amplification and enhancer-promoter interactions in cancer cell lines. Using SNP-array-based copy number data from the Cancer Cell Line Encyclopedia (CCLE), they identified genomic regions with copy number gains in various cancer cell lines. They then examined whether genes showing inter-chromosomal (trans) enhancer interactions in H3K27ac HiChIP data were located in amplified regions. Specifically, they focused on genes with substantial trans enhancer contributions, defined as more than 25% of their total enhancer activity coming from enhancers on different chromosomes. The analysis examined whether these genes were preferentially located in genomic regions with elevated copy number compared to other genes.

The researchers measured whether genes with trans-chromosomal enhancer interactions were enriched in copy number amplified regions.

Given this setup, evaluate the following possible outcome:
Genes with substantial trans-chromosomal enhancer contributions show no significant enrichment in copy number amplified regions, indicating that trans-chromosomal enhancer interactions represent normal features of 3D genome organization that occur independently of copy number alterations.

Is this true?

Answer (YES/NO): NO